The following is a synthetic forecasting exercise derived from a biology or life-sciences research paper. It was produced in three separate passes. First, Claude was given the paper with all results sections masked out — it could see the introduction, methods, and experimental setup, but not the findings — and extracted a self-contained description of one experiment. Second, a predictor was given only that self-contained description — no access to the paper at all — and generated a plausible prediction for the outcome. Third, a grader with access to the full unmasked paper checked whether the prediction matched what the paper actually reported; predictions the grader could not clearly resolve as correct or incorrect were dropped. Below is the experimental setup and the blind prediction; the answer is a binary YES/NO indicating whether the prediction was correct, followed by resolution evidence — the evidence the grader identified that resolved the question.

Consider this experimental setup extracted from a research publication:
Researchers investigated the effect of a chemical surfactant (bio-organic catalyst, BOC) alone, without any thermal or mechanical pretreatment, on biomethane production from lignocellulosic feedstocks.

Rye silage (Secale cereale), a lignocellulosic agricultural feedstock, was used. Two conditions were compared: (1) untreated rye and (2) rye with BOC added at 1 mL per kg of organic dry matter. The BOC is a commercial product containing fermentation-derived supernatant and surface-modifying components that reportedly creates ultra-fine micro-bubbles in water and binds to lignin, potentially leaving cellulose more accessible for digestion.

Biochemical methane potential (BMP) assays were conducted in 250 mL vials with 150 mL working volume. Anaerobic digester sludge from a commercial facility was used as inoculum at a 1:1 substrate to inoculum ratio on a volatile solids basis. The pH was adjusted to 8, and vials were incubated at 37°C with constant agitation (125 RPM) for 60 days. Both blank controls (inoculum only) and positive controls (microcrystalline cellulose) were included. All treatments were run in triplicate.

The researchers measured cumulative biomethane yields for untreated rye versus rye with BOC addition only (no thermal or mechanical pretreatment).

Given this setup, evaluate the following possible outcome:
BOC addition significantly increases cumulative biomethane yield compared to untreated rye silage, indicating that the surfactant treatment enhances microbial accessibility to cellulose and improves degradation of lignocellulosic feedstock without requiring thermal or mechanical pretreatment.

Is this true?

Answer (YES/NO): NO